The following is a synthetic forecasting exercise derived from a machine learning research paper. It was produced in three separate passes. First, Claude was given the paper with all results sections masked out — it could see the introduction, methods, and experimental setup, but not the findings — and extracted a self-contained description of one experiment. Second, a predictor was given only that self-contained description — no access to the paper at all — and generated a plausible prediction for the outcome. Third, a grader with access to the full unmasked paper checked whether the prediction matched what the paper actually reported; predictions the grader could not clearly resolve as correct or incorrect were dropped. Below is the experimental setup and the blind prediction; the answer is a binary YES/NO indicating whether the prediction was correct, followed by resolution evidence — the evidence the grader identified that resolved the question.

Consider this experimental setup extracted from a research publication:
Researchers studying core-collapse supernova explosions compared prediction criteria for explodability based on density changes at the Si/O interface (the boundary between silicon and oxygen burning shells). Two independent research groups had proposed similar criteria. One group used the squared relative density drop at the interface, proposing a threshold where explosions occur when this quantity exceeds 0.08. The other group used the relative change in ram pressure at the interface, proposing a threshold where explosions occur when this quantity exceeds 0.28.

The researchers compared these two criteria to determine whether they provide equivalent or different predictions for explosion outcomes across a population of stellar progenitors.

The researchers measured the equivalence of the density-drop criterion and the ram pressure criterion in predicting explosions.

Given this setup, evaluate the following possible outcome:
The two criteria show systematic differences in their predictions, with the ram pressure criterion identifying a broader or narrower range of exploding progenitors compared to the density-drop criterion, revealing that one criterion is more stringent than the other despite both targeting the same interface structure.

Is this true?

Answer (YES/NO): NO